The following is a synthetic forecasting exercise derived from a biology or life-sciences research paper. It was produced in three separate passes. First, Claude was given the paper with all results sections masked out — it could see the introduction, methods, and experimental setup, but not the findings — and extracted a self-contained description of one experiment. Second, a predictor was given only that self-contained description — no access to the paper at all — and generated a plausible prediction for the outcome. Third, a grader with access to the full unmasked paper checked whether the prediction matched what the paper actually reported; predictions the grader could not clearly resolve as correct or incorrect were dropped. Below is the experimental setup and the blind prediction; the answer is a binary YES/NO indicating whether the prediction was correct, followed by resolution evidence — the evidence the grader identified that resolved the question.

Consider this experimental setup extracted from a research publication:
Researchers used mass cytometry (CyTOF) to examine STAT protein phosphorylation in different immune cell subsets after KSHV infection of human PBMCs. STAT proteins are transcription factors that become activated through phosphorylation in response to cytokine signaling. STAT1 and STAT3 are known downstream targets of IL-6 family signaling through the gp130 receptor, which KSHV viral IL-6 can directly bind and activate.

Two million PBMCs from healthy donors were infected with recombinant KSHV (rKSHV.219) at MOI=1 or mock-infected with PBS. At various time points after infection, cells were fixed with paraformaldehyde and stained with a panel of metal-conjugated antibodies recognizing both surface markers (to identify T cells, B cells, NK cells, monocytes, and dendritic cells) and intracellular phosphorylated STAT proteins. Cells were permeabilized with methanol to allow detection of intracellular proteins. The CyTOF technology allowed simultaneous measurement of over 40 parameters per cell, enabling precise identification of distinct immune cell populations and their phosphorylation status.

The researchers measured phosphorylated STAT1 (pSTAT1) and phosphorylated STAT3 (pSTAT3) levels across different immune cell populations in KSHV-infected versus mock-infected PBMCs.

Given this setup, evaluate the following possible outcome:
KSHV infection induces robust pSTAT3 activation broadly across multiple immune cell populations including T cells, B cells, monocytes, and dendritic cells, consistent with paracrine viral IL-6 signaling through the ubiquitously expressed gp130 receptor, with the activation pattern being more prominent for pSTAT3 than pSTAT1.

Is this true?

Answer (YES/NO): NO